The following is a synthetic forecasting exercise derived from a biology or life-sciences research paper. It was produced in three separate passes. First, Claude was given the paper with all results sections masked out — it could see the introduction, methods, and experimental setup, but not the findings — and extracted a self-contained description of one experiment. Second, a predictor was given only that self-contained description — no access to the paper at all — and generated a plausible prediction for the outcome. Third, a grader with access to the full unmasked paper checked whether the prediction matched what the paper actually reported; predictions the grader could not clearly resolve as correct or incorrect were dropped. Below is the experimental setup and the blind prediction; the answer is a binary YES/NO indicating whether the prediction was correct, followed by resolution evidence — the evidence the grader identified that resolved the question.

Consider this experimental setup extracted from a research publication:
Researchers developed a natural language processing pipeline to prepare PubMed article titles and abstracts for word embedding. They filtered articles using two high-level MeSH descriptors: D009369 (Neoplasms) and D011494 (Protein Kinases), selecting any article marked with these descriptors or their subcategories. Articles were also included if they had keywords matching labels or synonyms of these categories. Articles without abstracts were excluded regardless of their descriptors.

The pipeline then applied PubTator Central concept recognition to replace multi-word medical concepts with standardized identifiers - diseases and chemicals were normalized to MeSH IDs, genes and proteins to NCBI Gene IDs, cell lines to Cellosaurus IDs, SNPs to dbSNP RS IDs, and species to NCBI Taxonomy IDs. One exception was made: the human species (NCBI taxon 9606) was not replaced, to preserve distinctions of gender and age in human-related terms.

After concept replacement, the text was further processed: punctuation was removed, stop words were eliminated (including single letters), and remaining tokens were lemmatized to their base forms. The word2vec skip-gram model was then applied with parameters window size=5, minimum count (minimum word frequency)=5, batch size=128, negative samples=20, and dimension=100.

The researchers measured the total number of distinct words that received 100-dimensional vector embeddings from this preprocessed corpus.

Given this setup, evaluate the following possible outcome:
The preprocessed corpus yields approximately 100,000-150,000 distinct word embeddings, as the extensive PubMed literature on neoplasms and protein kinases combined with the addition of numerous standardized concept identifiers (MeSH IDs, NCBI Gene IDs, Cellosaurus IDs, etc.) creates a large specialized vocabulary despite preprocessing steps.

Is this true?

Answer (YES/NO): NO